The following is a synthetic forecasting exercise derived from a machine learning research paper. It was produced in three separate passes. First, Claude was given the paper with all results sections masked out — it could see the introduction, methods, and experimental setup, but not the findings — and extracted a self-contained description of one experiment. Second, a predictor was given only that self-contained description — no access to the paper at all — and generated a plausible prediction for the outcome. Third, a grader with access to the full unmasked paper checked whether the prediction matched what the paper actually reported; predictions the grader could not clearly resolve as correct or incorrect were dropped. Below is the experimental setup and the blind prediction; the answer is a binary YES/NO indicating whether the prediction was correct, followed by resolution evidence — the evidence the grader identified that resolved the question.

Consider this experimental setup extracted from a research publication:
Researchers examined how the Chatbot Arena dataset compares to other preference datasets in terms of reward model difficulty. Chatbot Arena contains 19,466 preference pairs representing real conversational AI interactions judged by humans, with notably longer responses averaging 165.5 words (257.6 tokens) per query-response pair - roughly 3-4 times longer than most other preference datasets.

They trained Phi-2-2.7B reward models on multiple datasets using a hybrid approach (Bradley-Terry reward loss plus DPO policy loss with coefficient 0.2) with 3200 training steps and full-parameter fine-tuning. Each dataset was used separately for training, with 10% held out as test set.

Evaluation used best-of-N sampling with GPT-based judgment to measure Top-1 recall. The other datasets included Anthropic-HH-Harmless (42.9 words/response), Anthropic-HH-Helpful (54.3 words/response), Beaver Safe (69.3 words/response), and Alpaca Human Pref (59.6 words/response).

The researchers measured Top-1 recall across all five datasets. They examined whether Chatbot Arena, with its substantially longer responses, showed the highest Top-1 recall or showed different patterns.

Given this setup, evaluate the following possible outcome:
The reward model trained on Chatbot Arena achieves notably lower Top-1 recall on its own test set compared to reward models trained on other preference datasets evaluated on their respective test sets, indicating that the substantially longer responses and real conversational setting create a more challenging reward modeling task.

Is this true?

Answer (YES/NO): NO